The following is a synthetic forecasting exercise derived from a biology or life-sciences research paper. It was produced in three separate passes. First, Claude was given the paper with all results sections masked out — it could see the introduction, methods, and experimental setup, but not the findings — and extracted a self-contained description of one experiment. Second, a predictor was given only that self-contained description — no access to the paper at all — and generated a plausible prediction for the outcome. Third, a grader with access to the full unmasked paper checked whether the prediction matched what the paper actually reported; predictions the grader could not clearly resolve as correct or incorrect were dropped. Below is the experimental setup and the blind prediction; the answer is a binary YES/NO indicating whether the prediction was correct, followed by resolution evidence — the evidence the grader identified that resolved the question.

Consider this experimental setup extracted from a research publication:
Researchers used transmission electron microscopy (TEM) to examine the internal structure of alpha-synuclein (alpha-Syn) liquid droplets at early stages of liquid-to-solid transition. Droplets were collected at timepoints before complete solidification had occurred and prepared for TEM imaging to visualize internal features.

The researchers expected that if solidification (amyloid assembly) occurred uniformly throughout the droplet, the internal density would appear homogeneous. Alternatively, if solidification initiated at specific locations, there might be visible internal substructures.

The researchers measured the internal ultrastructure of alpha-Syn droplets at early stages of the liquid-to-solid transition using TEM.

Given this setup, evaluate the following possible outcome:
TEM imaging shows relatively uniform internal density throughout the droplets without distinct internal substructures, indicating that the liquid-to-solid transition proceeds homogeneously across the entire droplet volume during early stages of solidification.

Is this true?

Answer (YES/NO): NO